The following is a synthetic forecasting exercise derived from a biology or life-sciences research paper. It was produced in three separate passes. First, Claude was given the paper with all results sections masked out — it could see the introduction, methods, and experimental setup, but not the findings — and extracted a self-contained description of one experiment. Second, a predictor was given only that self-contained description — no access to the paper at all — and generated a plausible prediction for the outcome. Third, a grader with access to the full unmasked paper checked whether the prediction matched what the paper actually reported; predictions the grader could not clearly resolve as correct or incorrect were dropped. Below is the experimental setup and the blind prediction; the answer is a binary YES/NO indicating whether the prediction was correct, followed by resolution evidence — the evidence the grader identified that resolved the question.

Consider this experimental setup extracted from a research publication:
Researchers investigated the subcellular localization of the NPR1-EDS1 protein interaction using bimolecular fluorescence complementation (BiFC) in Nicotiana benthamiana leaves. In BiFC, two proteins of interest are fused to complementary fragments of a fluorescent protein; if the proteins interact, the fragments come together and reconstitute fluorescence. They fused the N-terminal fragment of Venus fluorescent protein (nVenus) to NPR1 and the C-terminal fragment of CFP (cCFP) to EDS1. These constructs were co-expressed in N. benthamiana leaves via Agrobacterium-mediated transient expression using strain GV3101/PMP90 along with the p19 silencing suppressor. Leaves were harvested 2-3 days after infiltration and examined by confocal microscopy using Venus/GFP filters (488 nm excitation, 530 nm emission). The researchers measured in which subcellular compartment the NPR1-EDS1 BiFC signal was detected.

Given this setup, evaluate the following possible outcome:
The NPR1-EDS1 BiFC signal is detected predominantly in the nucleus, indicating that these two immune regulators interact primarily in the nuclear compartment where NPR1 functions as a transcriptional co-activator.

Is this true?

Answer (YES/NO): YES